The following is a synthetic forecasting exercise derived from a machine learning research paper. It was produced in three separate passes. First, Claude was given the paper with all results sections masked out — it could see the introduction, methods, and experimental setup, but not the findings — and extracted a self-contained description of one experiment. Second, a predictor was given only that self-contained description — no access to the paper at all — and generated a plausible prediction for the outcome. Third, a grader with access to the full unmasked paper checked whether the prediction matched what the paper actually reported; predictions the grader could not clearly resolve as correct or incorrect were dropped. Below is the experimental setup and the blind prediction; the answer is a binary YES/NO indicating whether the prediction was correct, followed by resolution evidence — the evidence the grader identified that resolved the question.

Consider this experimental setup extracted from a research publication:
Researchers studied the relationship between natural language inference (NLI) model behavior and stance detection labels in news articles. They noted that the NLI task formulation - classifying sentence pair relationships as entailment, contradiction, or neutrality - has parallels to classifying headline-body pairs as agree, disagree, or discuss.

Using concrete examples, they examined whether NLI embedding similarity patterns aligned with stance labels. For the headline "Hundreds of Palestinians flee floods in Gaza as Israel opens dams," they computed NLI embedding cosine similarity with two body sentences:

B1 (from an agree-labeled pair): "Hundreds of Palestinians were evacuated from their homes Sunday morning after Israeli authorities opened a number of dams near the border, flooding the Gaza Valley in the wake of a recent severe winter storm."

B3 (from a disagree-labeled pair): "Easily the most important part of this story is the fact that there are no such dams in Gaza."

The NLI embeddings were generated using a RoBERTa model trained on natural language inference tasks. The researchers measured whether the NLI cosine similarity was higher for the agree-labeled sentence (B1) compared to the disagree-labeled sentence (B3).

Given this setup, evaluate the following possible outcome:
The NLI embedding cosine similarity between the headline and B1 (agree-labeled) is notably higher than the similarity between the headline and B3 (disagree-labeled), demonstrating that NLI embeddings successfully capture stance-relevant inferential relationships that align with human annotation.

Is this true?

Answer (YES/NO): YES